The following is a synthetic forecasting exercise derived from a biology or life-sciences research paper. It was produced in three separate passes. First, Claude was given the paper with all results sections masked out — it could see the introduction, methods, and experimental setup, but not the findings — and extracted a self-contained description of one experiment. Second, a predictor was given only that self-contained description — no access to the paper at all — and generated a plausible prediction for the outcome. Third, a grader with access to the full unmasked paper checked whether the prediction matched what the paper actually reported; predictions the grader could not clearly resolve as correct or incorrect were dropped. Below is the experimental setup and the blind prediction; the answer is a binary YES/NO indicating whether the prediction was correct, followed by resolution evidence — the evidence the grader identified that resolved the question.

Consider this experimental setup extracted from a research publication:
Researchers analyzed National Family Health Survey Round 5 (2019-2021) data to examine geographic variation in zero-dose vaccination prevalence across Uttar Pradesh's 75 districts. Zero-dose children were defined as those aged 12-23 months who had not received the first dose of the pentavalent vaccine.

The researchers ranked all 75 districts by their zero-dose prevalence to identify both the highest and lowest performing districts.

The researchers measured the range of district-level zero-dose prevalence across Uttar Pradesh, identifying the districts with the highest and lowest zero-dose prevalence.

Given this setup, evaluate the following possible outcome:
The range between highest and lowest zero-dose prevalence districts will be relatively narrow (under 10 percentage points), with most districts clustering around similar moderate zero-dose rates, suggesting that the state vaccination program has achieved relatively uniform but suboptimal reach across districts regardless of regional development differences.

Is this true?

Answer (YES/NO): NO